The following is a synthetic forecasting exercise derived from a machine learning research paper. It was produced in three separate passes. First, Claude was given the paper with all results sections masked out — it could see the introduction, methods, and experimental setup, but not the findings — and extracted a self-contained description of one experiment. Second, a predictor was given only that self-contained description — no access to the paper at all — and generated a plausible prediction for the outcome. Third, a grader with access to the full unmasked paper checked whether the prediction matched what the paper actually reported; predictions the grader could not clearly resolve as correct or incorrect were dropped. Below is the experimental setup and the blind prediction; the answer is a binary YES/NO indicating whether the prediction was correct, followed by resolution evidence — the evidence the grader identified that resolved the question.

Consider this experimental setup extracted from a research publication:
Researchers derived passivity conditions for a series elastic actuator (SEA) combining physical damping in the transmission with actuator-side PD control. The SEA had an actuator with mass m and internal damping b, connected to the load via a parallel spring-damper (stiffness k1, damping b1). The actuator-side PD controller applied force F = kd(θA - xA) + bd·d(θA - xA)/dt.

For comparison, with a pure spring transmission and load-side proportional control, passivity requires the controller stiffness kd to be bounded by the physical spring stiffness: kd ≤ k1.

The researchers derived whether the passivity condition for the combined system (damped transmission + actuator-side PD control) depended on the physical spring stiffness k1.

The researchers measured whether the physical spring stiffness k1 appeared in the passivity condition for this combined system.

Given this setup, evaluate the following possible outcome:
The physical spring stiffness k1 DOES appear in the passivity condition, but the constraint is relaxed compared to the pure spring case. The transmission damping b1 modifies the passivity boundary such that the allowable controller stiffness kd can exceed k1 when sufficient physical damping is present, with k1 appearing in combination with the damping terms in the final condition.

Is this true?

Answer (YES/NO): NO